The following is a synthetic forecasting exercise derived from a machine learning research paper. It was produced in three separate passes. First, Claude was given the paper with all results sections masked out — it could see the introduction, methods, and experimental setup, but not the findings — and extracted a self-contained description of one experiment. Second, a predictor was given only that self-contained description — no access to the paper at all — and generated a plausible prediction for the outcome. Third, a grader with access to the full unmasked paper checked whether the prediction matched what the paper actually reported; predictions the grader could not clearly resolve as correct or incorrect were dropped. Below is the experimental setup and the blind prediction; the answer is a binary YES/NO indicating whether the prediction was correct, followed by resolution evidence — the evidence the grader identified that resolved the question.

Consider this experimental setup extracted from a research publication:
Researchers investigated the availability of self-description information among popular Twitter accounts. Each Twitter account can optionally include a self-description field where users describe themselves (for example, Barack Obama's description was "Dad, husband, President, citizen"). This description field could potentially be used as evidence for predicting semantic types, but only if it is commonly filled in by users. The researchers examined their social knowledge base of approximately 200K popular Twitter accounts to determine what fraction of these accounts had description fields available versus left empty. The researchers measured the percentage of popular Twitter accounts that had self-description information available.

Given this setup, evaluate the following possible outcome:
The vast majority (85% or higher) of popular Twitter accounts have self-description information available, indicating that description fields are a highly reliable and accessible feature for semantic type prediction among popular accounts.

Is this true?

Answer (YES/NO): YES